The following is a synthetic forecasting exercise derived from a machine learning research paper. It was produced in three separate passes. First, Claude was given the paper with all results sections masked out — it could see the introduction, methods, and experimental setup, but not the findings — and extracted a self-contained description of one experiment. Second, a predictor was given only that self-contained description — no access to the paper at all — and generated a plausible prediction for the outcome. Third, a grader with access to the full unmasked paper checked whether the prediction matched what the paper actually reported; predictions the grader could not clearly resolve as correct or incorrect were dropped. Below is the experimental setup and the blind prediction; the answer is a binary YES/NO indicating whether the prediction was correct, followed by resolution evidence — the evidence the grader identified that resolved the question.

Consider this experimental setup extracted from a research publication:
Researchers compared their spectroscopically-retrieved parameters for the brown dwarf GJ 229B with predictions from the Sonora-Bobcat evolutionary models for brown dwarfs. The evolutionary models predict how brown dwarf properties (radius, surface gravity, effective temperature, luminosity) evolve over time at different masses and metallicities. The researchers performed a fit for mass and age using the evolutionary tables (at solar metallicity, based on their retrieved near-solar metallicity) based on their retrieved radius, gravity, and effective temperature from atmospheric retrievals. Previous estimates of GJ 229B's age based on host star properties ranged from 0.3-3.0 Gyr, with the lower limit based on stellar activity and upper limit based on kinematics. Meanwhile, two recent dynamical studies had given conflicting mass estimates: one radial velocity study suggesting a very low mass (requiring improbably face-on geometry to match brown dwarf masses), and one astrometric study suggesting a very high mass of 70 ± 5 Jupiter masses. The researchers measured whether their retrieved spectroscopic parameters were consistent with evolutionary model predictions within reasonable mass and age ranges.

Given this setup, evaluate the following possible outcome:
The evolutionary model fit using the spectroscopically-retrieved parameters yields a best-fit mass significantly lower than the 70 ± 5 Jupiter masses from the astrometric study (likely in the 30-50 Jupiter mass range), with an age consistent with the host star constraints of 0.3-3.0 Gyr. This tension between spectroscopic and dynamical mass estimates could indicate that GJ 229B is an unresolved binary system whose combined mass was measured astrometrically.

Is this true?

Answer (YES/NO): NO